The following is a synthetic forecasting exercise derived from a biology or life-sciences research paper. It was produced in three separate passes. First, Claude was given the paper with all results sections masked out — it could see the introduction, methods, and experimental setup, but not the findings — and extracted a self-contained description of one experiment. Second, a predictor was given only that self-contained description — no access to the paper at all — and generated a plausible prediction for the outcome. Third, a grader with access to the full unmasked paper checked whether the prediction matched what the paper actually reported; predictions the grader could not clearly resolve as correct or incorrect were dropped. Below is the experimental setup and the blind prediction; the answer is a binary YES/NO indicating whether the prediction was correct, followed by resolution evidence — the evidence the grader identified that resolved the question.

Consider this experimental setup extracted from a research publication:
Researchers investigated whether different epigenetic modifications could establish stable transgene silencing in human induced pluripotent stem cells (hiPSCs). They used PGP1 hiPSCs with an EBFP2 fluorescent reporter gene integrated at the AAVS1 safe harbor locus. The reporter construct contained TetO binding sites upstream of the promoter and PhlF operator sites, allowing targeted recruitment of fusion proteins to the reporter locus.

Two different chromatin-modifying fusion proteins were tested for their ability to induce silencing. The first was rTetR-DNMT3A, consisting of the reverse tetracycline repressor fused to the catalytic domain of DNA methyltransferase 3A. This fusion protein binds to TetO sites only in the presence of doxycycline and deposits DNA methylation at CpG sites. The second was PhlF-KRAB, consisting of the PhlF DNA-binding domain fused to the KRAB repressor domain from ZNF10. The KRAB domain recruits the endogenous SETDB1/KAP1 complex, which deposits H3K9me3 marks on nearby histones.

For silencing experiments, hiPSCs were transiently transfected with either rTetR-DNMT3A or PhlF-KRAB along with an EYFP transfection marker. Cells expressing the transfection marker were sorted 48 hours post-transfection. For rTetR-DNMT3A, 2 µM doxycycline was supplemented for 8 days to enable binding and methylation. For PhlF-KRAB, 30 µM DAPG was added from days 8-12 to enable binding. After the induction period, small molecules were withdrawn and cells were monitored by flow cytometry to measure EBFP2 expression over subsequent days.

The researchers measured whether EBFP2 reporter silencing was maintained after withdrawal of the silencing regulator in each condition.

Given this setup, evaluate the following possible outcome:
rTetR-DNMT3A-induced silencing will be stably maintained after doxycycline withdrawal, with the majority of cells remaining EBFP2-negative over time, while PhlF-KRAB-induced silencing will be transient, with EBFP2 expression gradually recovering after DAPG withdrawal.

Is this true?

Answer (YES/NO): NO